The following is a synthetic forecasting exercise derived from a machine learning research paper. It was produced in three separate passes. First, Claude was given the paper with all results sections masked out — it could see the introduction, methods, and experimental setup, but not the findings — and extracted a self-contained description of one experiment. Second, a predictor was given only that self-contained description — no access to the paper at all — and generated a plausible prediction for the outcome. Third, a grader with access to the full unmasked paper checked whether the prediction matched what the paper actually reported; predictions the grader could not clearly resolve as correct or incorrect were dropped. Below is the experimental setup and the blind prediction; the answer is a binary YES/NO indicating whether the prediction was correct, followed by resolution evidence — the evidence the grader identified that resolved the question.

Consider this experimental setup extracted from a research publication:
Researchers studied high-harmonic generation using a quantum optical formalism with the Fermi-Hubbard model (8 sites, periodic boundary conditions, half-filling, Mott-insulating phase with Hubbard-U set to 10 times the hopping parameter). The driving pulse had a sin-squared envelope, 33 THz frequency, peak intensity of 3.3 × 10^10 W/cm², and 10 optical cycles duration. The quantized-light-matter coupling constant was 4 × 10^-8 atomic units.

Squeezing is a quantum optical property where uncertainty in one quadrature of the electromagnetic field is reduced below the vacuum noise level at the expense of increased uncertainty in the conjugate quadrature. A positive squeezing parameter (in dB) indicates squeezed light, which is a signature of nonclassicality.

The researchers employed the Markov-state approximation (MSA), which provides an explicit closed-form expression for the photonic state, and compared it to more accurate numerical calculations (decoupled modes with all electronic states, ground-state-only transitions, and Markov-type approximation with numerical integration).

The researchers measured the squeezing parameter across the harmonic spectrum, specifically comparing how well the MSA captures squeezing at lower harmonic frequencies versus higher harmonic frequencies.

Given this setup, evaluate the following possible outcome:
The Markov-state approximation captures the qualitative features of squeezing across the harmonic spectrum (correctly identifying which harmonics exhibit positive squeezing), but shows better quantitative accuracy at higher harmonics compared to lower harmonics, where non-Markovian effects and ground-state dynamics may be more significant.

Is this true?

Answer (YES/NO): NO